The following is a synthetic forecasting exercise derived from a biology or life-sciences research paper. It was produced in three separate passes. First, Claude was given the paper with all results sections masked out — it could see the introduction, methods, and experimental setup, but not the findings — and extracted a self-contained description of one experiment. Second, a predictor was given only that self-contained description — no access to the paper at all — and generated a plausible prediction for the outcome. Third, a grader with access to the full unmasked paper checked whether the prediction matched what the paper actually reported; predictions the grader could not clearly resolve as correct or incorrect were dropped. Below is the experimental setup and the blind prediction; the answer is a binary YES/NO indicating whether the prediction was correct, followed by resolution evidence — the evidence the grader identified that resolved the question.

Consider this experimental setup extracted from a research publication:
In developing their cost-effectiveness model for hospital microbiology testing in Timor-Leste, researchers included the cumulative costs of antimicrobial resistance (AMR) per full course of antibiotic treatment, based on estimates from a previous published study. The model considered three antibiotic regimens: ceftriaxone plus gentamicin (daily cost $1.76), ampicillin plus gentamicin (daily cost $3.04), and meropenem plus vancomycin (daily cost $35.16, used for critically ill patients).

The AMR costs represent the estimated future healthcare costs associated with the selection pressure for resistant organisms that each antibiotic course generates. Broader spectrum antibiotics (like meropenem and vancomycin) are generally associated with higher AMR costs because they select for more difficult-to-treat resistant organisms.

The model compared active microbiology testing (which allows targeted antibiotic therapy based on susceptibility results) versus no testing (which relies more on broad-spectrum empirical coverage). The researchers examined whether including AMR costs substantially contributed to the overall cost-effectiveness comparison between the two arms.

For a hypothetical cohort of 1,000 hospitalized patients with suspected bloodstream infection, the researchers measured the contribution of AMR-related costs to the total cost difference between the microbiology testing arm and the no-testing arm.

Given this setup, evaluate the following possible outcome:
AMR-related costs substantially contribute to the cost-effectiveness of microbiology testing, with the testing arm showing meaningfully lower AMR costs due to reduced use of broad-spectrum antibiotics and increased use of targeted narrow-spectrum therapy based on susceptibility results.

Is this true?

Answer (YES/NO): NO